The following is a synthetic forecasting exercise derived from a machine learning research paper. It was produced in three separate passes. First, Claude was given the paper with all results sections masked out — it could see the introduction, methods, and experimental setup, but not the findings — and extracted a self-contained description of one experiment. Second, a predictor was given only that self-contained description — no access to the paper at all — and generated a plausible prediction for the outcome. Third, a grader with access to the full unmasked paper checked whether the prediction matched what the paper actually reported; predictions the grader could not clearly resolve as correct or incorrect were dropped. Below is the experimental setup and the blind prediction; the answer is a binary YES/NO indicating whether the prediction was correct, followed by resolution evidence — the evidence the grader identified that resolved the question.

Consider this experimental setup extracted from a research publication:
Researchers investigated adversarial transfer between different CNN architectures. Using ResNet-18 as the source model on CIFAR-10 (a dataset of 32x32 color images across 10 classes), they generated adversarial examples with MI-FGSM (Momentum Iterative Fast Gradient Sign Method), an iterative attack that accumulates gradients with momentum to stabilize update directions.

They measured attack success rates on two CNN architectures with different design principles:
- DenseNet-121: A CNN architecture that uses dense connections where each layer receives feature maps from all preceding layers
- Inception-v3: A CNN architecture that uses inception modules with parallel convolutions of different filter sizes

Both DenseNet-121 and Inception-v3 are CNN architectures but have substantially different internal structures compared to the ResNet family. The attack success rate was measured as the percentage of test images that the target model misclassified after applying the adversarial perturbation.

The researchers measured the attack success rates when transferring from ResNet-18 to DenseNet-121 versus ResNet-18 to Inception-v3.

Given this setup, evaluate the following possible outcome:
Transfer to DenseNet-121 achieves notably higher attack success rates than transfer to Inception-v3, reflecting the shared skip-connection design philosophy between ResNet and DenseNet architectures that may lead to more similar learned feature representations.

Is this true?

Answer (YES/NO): YES